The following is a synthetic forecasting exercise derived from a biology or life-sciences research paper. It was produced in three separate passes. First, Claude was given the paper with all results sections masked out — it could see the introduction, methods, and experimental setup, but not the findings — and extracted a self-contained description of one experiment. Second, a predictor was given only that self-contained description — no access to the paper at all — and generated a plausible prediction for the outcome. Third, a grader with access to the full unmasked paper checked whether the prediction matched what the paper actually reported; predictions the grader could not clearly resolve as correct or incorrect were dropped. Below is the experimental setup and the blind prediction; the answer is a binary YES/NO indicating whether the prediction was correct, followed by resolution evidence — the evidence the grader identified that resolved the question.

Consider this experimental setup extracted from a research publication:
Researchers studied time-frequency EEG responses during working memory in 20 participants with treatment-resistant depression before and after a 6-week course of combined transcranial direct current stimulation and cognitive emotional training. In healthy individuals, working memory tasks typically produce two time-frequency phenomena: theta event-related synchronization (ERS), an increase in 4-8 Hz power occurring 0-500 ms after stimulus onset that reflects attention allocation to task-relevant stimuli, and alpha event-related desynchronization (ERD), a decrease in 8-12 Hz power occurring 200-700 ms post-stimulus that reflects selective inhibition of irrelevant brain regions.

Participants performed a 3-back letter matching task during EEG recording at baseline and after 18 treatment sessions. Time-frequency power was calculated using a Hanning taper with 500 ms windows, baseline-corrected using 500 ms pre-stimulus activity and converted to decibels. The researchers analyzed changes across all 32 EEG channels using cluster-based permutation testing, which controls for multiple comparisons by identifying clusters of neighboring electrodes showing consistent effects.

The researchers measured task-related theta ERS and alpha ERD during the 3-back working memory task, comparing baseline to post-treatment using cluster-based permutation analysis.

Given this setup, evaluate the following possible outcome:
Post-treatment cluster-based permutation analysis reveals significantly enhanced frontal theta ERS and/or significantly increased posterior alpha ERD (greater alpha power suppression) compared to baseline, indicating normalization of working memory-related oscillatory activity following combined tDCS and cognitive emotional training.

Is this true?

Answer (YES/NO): NO